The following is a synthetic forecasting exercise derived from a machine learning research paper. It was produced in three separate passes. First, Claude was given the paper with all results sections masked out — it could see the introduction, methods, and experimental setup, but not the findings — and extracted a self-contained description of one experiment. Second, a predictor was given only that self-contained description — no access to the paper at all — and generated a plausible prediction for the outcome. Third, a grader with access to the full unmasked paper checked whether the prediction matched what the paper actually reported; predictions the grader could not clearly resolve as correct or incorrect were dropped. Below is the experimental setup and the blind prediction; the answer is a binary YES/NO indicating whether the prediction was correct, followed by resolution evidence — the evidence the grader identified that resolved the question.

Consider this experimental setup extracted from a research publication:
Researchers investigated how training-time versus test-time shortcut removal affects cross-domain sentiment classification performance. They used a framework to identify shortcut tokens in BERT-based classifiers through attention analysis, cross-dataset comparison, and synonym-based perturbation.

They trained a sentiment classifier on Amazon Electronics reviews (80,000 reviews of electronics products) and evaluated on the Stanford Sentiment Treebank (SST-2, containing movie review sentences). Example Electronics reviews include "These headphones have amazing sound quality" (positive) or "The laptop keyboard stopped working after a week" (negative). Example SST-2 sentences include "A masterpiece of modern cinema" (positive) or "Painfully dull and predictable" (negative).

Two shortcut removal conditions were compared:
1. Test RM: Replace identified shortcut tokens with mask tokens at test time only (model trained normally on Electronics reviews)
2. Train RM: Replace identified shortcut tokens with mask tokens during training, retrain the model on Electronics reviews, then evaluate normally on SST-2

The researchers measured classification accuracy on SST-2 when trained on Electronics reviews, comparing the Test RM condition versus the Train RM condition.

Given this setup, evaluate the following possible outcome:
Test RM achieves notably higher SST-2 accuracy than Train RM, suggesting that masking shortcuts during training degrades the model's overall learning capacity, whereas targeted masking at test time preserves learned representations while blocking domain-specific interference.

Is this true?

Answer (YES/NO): NO